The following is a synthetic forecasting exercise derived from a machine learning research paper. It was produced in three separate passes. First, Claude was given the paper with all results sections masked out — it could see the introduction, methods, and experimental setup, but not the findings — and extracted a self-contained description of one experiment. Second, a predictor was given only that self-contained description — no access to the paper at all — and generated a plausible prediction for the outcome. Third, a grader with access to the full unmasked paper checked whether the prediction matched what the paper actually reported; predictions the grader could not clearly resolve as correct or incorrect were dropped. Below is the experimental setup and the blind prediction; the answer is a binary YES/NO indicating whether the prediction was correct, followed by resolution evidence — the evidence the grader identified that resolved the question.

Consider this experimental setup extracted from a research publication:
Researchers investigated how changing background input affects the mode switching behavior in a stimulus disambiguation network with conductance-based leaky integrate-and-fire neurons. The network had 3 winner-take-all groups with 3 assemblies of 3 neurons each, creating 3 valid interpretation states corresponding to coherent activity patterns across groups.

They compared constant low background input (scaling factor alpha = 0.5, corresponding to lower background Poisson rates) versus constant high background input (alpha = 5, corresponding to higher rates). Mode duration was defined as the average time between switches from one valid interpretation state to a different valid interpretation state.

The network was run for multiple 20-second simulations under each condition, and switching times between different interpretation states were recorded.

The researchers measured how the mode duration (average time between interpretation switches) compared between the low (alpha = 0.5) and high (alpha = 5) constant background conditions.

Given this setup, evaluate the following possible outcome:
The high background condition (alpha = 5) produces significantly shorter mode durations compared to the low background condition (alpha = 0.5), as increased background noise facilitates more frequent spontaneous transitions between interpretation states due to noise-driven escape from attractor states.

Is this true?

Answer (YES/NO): YES